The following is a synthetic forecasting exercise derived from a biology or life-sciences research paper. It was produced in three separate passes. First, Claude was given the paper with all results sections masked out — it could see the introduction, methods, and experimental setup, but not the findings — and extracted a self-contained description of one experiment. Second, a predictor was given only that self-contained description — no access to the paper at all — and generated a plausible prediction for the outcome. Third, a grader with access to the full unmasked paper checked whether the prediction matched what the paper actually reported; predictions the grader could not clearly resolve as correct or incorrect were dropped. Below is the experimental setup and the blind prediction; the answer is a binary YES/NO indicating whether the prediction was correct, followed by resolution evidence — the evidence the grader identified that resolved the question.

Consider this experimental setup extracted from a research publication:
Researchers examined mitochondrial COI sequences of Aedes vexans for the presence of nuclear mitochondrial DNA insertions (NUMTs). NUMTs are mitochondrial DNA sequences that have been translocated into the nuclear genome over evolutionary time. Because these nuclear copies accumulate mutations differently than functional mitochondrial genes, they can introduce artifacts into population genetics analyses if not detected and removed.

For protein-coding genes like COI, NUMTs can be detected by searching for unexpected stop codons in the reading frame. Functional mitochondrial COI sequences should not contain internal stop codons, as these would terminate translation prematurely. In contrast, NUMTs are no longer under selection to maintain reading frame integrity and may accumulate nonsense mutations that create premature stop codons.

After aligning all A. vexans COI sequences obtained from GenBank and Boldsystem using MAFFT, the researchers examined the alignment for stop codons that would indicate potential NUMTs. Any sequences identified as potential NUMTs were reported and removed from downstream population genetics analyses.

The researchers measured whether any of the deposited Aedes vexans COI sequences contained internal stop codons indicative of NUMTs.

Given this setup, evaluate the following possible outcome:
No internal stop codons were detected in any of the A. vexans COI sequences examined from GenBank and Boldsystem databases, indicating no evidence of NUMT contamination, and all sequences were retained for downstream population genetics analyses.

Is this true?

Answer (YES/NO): YES